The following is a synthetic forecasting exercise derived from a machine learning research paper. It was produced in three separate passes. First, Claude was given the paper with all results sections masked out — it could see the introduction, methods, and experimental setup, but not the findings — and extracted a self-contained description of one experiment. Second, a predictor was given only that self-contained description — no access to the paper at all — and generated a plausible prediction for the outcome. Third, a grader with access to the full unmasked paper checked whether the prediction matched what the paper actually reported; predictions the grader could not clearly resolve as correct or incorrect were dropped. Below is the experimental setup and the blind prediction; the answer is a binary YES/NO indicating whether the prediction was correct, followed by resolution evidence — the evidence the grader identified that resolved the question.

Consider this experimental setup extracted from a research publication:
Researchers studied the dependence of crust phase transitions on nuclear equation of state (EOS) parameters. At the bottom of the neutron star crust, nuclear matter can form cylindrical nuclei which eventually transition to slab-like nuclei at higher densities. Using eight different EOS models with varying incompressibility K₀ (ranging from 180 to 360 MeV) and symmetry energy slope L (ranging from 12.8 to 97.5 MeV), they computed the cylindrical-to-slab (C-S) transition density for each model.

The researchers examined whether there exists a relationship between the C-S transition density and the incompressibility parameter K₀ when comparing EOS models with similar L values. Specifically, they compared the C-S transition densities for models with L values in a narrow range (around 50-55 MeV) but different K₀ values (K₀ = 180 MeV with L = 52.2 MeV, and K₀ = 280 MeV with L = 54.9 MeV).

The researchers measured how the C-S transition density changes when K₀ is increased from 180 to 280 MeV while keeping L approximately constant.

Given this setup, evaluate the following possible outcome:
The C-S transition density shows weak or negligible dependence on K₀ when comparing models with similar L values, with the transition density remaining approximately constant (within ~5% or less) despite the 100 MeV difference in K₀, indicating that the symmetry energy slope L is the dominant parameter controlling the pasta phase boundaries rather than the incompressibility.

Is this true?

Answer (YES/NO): NO